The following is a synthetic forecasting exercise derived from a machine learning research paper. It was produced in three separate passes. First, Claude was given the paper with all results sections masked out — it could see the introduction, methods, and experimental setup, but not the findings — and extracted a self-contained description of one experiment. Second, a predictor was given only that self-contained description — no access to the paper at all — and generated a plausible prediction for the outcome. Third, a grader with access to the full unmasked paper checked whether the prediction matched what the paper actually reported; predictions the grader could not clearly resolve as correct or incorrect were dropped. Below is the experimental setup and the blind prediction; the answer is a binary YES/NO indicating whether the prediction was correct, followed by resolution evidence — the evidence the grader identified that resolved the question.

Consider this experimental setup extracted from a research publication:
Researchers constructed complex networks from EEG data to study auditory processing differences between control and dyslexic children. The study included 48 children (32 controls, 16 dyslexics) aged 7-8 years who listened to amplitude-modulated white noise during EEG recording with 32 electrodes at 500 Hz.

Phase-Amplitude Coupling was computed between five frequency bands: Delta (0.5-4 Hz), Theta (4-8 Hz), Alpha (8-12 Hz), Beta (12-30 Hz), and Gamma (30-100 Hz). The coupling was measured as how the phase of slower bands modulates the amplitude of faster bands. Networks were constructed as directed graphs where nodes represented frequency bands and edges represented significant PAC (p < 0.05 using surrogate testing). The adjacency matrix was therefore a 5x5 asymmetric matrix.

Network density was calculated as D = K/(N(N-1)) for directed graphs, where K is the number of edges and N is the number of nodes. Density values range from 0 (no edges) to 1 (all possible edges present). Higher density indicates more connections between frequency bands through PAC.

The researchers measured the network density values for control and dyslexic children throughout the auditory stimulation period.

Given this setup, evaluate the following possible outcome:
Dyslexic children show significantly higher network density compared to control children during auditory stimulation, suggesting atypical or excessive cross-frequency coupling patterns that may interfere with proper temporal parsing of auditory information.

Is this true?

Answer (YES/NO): NO